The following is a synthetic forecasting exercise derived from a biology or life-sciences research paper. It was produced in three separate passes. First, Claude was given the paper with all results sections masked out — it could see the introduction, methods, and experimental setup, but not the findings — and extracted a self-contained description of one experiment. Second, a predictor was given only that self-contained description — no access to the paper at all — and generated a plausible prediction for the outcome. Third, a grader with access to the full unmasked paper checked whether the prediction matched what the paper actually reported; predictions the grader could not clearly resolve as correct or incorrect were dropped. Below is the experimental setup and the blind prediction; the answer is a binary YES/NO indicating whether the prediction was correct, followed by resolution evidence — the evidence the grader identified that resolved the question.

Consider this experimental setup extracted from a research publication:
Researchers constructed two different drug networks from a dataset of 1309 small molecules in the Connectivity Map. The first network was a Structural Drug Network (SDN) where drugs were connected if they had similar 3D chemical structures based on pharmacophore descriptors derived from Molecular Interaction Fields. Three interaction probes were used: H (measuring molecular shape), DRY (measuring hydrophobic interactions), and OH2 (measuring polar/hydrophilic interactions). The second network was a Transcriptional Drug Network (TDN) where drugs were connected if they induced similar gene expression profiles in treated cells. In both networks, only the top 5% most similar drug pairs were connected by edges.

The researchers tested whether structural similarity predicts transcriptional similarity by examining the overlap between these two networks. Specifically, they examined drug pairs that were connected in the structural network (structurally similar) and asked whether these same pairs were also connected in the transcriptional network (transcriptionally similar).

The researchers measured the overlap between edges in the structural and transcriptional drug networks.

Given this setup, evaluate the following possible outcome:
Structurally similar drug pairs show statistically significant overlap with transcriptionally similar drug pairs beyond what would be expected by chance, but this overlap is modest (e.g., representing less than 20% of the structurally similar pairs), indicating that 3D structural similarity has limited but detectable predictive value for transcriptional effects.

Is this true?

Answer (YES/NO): NO